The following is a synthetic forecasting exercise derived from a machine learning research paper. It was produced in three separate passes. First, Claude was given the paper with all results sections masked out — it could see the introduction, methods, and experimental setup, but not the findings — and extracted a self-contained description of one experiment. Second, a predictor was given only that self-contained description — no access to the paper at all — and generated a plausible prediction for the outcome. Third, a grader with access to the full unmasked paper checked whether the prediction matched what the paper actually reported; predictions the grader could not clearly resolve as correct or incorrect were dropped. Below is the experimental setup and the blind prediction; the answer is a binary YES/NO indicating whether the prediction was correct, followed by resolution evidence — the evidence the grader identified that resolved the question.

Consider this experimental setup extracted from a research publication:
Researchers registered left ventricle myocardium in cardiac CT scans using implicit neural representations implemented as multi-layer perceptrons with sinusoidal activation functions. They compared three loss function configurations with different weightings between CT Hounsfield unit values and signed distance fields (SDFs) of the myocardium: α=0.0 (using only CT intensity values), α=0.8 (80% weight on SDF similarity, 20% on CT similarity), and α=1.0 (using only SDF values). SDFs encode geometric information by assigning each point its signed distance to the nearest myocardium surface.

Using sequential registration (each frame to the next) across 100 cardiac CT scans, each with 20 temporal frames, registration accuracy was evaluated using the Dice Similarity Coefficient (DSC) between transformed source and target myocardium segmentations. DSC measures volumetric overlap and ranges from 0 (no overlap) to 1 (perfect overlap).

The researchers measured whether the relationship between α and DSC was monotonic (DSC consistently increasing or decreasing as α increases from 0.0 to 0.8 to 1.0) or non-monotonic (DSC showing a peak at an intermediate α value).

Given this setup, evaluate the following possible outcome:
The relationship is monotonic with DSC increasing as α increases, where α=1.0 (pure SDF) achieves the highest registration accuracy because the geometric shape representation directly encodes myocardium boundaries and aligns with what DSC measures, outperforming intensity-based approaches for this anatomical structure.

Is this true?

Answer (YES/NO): YES